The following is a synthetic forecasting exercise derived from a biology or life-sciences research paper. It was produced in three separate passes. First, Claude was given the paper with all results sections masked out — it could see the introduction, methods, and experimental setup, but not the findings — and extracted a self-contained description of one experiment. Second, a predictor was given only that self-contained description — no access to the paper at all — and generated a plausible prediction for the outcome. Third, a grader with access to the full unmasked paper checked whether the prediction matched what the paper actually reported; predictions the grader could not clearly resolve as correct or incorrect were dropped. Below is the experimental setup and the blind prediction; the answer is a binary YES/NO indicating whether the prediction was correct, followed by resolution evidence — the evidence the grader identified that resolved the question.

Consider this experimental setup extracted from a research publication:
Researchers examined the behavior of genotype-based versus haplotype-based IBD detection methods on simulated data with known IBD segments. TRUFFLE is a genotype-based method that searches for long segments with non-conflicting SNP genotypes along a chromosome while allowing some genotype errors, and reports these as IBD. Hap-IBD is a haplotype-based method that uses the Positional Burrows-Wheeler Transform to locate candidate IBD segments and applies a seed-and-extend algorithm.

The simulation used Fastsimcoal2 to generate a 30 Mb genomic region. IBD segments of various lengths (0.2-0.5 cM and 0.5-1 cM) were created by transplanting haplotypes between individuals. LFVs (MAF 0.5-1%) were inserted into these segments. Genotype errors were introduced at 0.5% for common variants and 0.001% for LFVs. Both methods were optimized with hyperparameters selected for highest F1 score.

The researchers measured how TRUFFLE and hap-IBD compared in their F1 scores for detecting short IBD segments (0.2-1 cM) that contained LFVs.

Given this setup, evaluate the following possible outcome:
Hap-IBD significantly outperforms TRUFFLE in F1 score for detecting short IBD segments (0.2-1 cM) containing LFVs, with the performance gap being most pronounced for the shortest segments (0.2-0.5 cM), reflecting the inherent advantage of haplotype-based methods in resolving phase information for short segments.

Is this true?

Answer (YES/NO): NO